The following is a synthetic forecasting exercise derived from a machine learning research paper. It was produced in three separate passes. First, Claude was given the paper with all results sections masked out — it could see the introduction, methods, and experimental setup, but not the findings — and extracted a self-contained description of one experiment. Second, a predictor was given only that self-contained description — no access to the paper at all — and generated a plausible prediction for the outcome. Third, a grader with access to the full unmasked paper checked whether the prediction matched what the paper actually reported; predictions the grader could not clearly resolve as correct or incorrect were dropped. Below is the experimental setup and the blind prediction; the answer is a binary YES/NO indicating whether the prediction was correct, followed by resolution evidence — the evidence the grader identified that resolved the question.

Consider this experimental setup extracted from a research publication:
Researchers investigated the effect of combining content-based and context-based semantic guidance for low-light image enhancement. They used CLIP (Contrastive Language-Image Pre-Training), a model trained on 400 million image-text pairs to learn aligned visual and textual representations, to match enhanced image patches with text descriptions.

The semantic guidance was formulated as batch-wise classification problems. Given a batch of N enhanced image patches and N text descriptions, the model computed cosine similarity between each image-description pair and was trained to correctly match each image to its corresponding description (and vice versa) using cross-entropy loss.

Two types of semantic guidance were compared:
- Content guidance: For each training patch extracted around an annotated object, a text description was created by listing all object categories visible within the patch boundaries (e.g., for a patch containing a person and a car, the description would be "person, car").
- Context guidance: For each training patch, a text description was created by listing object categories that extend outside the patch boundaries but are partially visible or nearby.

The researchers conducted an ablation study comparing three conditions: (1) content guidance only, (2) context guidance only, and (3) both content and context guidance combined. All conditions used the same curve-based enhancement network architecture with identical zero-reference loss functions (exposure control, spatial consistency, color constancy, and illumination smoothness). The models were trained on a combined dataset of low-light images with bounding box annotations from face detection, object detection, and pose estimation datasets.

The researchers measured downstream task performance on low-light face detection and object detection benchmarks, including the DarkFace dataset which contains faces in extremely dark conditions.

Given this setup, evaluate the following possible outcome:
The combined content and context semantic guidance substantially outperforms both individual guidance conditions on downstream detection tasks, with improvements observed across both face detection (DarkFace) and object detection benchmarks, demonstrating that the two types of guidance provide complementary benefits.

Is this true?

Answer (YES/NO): YES